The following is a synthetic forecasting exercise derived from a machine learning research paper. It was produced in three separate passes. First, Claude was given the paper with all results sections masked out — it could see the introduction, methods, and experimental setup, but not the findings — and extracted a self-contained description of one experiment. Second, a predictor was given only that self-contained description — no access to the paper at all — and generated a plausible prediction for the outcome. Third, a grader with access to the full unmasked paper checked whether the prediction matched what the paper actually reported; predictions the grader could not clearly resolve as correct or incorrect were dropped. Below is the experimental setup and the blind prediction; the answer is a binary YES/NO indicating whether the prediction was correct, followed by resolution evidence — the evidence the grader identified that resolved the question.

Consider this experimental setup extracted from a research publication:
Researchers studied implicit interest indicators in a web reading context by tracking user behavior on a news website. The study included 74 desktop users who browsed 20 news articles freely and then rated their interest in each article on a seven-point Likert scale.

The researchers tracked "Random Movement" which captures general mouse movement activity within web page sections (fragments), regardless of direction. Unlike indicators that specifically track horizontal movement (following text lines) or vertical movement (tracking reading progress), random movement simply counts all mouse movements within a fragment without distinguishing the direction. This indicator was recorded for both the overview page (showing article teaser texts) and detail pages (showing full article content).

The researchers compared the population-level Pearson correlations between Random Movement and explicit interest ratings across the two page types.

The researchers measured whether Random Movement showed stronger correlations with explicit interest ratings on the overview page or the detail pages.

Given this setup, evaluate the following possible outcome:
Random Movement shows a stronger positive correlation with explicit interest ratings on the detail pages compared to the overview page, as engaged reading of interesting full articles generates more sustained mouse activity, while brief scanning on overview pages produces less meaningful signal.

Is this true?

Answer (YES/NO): YES